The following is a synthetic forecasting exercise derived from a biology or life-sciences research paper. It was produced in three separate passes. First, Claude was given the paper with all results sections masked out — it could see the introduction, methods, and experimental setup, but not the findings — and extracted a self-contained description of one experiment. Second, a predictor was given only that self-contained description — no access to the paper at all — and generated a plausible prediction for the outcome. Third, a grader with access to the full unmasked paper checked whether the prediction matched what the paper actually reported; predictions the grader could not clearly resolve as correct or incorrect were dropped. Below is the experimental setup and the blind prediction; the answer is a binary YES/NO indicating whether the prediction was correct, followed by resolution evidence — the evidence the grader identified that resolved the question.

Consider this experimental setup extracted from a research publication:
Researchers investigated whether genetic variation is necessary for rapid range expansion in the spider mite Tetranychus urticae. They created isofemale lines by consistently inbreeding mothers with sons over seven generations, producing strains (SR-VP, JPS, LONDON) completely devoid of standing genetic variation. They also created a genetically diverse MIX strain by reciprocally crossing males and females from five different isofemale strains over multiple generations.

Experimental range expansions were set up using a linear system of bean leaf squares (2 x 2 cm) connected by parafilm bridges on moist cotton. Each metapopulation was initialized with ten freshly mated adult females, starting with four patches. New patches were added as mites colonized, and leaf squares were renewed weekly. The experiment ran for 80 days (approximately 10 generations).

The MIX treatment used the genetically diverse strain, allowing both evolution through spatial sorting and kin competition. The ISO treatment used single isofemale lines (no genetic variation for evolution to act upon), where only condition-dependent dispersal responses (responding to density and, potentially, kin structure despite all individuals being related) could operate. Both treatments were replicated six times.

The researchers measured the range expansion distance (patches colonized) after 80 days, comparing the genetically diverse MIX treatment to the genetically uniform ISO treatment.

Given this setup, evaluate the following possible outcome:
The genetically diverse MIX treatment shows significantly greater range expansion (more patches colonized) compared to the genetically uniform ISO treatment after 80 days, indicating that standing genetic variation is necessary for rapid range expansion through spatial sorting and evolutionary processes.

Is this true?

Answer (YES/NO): NO